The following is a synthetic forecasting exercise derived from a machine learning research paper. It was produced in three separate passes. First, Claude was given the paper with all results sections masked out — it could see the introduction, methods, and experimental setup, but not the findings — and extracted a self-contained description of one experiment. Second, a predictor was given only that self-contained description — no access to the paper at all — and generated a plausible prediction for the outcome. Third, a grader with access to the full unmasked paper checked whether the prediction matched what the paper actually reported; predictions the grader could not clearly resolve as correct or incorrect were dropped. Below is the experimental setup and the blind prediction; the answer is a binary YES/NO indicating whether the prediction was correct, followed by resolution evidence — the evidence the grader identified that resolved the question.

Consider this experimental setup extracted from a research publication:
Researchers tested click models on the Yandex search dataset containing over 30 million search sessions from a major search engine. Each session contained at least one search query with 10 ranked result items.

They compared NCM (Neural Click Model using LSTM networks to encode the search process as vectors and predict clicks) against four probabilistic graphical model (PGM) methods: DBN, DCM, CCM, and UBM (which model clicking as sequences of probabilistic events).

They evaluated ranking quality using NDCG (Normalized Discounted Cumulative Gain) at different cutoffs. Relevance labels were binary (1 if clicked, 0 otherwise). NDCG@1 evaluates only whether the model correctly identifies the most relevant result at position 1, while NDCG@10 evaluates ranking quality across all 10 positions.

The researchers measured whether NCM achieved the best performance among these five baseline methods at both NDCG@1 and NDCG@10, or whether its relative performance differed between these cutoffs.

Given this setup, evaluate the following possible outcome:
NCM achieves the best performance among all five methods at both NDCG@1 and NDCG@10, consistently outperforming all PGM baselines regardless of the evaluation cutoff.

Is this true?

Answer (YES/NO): NO